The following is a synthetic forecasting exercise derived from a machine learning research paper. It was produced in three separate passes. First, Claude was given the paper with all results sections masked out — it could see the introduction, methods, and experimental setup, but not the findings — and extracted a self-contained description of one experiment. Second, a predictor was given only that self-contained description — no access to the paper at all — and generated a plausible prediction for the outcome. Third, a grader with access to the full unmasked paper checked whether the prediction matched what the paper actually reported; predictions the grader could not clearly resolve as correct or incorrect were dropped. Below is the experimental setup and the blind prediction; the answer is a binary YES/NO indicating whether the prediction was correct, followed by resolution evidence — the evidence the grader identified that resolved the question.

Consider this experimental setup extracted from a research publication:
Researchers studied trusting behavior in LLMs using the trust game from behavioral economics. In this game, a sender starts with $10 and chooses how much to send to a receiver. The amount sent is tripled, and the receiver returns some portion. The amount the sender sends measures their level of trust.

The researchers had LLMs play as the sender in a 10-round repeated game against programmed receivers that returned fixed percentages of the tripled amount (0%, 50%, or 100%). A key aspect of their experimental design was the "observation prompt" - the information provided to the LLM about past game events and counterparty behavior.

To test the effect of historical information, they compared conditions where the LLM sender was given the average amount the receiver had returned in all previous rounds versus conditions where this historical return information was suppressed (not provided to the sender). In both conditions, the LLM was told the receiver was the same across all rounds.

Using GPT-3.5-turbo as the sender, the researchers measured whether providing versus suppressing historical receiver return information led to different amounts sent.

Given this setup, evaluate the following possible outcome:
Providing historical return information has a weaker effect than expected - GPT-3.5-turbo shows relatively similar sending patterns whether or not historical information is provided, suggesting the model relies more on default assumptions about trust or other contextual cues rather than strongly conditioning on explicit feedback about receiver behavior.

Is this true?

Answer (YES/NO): YES